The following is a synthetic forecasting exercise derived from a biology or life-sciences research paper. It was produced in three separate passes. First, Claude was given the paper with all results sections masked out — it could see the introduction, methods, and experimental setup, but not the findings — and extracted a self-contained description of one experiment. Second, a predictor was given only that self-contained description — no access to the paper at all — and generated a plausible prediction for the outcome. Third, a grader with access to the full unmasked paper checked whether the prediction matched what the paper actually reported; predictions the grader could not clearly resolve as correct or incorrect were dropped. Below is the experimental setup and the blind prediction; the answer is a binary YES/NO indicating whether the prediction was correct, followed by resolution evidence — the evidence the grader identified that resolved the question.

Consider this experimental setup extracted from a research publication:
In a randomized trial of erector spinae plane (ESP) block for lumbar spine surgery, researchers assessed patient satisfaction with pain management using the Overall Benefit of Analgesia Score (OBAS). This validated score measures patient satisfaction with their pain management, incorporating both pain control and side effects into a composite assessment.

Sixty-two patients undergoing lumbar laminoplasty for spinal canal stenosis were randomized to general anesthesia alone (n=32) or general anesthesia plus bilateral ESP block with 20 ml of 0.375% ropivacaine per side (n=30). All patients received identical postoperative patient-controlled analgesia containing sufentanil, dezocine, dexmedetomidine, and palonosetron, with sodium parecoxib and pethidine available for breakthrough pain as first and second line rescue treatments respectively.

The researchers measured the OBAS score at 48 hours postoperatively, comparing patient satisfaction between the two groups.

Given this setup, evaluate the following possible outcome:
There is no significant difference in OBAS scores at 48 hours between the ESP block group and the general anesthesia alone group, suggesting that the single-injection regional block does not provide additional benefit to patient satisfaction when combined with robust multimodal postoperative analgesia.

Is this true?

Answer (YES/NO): NO